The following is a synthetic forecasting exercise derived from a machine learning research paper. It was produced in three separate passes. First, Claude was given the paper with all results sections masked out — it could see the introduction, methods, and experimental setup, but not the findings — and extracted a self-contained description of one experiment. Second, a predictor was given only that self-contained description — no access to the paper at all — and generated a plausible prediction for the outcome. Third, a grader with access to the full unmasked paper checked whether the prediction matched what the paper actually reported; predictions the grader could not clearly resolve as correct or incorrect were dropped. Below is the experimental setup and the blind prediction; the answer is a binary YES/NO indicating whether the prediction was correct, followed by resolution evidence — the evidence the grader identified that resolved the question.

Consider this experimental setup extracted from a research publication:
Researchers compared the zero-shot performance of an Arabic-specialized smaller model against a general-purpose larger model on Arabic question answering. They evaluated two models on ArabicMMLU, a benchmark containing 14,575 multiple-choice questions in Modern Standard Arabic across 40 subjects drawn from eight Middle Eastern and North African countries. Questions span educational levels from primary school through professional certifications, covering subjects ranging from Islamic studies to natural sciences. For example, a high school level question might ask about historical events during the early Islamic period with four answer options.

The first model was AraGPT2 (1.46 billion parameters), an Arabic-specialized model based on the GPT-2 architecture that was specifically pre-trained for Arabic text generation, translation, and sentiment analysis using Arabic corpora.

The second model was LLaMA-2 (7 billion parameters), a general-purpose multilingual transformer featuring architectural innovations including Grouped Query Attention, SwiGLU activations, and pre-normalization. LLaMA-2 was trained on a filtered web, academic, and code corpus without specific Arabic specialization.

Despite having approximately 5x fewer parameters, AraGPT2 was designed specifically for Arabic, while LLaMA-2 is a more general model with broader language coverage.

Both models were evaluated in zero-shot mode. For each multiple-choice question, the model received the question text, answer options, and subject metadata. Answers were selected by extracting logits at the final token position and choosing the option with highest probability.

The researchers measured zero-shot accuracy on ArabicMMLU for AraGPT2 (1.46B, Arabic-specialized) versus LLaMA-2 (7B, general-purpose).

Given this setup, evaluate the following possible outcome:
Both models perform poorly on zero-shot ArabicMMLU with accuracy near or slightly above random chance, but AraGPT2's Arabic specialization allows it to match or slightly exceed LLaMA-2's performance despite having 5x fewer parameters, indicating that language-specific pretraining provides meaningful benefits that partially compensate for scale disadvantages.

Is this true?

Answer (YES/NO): YES